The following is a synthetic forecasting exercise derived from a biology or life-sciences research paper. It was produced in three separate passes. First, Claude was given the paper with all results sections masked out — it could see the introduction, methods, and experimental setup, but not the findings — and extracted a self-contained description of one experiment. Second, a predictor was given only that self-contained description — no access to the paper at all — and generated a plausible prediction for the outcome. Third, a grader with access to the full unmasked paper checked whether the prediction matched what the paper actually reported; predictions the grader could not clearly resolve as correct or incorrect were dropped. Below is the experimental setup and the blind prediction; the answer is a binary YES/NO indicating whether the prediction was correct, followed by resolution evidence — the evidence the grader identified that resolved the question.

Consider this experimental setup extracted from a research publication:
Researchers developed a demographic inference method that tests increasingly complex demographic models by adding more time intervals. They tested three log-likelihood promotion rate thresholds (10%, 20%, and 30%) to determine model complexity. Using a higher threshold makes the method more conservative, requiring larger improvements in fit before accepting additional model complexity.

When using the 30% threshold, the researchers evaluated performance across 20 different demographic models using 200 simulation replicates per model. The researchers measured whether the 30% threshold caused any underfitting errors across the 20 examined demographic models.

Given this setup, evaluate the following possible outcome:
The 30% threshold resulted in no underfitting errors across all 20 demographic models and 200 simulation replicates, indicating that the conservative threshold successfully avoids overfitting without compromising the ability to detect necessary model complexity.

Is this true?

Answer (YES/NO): NO